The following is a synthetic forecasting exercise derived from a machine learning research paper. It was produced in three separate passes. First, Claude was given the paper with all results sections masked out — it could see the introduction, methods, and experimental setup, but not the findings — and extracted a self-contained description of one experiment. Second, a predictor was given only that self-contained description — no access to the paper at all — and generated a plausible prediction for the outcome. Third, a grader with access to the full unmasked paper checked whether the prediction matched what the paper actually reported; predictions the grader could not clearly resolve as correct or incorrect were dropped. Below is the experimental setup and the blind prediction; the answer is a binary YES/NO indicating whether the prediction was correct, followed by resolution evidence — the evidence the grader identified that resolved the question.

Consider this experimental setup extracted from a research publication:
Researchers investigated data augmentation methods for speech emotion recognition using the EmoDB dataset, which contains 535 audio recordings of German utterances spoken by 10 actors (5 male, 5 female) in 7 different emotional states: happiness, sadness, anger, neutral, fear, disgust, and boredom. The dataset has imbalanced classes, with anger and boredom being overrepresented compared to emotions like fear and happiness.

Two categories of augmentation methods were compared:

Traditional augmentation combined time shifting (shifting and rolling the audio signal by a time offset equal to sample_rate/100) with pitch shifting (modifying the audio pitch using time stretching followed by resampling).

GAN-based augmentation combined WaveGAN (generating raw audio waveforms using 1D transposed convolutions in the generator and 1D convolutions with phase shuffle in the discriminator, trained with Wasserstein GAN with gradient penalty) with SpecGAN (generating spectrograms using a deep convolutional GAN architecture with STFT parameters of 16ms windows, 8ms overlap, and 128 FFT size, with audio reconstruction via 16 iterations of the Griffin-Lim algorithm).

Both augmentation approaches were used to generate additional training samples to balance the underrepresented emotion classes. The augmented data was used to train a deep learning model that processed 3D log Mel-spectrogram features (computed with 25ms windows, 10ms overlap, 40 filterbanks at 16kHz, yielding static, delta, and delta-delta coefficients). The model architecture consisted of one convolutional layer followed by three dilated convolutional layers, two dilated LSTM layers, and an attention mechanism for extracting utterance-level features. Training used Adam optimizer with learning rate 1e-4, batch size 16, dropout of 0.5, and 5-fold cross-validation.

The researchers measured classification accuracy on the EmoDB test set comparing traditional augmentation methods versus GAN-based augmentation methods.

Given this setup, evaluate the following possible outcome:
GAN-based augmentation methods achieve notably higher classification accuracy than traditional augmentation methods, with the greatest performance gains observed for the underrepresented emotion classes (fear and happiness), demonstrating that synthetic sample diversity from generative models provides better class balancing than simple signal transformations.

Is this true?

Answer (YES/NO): NO